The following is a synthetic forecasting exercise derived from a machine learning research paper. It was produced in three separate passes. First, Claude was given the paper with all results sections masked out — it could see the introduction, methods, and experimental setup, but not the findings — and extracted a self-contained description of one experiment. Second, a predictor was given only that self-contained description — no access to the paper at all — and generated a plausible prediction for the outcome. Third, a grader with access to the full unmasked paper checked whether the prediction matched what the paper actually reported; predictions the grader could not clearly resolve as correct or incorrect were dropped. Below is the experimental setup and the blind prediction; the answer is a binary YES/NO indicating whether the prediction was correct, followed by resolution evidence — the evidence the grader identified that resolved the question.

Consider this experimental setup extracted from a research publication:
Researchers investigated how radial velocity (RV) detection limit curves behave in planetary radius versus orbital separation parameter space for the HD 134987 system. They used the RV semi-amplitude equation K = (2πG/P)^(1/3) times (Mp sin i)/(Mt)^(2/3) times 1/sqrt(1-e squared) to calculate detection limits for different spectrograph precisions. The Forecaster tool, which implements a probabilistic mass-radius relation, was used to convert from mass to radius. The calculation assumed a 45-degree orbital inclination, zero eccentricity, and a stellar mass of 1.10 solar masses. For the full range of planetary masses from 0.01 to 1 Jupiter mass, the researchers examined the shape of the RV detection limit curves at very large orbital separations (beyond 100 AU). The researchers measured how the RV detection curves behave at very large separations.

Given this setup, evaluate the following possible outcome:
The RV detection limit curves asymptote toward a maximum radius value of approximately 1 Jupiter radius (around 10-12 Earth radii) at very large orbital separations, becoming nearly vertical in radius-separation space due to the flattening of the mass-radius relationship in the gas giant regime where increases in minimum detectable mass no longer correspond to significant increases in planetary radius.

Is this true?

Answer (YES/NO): NO